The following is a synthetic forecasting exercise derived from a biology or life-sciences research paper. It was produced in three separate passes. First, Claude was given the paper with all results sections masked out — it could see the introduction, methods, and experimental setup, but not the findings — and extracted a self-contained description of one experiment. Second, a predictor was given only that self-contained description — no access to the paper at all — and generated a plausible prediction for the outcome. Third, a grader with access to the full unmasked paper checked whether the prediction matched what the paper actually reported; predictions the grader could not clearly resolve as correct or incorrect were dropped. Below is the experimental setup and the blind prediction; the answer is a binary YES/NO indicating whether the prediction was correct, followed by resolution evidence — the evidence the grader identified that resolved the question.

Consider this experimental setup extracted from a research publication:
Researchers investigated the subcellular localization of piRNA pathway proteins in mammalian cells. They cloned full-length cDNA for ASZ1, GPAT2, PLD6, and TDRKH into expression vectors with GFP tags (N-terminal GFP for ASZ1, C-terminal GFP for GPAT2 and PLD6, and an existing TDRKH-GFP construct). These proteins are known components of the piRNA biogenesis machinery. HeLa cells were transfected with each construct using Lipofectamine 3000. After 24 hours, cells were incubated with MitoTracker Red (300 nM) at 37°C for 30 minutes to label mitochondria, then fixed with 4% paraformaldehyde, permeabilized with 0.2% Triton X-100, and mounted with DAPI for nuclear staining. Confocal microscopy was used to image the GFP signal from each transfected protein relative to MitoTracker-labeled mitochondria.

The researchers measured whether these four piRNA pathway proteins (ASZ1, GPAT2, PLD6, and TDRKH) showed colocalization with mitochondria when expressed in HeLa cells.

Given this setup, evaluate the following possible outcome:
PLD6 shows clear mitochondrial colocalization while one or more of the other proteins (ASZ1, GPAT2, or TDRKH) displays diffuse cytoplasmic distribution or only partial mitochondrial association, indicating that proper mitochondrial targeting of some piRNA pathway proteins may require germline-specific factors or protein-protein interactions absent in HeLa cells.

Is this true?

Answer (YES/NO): NO